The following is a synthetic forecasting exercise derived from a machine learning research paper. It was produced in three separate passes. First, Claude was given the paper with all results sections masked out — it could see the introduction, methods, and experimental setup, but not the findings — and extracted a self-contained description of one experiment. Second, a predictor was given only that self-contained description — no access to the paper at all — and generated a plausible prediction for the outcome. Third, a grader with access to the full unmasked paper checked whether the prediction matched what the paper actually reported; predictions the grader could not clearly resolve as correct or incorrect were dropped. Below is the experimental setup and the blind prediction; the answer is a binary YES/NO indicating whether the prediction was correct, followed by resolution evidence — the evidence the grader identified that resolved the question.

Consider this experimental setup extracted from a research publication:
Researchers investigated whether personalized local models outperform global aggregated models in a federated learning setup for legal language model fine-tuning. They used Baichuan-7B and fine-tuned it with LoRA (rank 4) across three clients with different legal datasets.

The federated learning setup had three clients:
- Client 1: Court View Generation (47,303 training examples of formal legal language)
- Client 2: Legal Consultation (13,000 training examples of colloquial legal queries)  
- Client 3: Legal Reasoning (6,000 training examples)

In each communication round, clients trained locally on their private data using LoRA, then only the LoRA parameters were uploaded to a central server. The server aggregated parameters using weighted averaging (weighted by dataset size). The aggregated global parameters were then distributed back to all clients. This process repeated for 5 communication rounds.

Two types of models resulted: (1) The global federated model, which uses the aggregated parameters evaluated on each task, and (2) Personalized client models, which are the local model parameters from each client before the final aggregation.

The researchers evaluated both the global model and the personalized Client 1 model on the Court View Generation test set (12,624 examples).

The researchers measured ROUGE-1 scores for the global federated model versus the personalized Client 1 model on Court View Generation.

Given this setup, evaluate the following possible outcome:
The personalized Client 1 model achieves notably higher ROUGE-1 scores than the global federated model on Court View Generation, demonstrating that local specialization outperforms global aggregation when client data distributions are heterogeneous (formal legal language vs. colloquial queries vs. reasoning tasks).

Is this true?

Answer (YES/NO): YES